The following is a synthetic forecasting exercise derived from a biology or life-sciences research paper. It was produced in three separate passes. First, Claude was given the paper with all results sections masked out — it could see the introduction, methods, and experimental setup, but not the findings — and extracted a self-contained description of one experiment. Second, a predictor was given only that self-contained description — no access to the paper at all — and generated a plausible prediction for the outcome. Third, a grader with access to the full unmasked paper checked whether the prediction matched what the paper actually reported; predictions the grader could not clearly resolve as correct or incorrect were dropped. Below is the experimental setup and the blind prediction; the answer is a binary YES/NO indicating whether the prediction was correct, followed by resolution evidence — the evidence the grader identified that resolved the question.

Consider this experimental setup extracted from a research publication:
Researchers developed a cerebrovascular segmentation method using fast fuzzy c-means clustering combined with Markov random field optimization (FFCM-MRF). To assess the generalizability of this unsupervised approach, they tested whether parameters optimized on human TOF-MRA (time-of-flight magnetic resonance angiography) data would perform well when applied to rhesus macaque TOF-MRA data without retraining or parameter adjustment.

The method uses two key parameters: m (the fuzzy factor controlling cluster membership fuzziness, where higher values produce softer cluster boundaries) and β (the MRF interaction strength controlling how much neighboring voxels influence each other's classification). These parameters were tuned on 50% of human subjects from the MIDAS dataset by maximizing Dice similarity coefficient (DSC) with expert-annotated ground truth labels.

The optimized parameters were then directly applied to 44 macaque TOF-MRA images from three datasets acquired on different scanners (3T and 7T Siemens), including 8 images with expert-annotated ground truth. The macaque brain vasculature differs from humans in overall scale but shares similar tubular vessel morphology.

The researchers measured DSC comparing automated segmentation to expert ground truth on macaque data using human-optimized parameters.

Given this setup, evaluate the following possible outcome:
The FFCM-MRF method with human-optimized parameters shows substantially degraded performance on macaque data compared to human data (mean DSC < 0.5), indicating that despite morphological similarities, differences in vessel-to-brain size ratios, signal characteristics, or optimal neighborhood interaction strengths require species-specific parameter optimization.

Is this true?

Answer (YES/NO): NO